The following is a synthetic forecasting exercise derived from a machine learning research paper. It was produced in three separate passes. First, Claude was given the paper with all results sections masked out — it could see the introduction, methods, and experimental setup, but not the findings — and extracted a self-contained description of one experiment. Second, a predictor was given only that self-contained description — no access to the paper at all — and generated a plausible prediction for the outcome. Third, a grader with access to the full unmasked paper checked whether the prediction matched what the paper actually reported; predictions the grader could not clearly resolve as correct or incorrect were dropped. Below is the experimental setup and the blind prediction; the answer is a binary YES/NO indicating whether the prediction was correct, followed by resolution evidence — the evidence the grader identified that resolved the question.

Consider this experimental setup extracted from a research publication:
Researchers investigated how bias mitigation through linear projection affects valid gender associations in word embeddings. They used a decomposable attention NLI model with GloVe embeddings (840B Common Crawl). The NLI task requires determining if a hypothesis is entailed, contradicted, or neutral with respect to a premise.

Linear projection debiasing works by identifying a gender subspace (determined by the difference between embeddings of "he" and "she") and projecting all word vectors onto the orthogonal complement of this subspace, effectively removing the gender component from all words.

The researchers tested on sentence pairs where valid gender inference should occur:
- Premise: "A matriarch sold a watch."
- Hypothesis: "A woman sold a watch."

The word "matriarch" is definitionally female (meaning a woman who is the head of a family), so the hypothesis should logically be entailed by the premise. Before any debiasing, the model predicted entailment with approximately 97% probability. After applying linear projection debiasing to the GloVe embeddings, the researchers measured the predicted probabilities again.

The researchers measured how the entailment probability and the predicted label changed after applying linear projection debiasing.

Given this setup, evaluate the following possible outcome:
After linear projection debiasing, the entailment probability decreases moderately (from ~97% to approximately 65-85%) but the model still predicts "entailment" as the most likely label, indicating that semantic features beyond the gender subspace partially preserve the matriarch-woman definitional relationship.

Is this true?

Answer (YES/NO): NO